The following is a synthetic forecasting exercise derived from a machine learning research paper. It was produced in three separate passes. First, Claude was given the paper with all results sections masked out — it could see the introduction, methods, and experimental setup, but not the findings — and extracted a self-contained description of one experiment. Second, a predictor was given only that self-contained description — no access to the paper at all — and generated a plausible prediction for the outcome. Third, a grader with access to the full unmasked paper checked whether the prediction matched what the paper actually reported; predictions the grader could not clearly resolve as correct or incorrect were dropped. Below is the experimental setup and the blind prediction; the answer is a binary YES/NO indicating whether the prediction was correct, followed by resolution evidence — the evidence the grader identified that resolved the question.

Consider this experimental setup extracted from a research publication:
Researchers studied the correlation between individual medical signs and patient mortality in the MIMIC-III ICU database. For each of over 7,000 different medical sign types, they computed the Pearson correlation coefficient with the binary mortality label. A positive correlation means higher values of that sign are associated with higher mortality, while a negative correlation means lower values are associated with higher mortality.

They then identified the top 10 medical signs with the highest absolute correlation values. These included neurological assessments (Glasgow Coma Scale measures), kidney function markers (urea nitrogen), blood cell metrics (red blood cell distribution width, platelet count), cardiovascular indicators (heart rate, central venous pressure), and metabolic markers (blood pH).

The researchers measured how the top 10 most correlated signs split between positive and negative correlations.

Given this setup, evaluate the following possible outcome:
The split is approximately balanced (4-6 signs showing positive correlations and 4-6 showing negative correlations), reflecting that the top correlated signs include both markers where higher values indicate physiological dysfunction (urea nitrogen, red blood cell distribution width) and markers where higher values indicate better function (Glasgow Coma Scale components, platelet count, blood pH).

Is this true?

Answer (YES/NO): NO